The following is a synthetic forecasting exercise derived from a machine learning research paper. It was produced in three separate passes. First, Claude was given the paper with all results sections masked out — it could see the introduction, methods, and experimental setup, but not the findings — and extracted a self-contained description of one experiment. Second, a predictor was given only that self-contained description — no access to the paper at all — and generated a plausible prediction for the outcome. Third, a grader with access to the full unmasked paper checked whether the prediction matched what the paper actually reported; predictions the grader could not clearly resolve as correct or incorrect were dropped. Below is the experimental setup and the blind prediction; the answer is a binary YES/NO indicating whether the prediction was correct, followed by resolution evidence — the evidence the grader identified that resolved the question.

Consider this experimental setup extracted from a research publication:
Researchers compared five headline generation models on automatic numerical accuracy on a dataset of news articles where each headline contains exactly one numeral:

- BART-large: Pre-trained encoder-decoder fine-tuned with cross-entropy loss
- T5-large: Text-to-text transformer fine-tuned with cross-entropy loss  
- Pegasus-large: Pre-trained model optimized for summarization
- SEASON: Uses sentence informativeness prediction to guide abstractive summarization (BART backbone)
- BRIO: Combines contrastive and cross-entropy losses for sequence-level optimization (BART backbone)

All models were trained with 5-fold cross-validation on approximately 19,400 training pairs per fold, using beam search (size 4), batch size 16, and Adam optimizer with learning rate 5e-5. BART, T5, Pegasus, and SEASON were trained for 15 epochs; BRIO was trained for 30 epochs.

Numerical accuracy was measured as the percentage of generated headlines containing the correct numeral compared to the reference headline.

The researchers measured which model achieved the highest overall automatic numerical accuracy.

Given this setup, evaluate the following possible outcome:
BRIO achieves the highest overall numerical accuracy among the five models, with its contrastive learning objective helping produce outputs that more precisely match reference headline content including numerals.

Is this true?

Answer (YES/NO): NO